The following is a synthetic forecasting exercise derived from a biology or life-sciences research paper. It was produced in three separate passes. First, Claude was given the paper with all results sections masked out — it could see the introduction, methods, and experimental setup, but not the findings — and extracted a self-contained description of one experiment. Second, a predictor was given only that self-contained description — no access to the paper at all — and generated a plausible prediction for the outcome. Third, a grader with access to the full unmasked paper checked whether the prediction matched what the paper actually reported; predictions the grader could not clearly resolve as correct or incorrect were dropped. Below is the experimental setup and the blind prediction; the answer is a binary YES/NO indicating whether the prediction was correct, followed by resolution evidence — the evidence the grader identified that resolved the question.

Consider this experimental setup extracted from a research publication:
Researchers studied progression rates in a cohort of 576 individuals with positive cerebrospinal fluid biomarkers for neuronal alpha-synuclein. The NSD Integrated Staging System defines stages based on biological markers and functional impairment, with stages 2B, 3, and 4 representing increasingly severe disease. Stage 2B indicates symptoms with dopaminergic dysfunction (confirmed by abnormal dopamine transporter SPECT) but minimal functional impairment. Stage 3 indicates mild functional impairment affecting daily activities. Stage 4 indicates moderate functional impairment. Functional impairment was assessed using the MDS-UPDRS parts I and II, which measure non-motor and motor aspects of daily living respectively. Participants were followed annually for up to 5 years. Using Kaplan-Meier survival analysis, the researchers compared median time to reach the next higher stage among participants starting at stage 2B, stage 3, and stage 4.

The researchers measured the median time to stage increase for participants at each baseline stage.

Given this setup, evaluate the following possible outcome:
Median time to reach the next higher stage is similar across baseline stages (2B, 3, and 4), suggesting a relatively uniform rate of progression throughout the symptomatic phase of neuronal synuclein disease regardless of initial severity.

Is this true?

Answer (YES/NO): NO